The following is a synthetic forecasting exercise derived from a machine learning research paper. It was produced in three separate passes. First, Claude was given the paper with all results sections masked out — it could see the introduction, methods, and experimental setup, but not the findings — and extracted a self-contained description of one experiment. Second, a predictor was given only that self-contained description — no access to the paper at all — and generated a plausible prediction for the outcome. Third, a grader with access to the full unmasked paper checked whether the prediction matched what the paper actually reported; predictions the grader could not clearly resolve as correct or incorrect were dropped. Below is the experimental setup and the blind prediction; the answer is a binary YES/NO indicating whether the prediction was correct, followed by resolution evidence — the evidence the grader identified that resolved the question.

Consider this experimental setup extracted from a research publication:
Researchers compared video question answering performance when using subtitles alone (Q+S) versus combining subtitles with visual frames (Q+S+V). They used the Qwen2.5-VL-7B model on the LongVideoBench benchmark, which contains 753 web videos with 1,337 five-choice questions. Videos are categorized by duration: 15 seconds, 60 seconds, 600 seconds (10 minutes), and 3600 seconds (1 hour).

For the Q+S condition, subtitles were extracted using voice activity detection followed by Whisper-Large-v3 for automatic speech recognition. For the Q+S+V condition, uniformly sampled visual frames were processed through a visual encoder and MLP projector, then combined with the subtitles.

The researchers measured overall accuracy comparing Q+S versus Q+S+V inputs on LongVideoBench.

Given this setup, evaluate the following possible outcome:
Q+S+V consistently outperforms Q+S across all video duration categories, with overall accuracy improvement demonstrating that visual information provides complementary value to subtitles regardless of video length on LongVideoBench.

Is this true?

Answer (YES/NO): YES